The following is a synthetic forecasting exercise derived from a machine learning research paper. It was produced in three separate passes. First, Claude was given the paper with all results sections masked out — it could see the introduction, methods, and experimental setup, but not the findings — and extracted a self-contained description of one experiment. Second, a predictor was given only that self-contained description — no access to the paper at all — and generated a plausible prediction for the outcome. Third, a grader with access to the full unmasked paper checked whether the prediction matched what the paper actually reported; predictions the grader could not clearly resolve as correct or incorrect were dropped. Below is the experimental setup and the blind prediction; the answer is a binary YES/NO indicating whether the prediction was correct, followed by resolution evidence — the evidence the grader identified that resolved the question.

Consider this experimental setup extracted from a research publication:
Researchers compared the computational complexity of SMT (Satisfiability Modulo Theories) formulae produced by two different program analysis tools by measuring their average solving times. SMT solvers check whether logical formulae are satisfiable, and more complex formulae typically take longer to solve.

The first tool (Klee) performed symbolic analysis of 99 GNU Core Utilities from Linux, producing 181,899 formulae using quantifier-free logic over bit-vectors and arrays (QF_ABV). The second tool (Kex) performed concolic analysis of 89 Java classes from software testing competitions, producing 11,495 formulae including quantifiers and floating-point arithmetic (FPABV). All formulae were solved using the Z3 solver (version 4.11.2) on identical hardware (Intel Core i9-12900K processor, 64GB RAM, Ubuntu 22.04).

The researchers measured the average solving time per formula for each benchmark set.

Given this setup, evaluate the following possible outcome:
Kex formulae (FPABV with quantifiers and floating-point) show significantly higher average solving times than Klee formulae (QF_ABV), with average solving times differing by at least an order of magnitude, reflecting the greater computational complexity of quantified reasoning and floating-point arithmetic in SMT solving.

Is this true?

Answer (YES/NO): YES